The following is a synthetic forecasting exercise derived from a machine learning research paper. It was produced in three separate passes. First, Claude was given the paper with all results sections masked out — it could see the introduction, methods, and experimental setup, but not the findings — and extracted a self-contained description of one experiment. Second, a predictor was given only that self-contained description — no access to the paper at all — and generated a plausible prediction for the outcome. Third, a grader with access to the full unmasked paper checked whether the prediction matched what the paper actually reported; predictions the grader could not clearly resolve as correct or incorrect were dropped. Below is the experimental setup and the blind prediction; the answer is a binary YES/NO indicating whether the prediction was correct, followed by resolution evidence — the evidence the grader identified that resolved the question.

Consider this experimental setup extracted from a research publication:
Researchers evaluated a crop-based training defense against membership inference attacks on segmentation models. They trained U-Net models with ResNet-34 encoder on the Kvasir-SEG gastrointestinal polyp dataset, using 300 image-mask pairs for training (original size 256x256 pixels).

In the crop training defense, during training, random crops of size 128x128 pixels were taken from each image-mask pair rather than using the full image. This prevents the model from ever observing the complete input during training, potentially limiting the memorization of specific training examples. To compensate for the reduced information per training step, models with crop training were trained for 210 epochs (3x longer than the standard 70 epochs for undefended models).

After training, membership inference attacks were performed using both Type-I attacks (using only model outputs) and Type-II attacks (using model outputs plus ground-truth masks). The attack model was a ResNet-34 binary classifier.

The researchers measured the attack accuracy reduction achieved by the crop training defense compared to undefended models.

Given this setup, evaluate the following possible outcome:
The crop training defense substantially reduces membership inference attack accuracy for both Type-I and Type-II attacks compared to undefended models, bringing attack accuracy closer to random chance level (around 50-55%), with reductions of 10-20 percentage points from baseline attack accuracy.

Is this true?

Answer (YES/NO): NO